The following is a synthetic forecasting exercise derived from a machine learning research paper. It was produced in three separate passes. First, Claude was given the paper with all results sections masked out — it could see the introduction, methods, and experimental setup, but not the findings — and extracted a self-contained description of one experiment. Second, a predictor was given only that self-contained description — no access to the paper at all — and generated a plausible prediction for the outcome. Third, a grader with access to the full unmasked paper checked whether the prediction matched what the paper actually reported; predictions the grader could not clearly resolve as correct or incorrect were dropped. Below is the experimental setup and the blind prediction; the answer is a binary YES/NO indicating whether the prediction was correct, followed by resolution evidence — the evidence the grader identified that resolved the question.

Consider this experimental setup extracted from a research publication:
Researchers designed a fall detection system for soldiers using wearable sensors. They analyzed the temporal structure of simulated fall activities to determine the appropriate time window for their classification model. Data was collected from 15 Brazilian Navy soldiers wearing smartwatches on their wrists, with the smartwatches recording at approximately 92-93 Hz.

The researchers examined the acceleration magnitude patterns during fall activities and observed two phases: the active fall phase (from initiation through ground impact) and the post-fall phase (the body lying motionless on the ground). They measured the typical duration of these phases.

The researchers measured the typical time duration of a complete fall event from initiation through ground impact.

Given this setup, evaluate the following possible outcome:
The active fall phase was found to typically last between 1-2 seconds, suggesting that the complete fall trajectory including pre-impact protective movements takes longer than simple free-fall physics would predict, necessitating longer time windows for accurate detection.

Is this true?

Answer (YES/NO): NO